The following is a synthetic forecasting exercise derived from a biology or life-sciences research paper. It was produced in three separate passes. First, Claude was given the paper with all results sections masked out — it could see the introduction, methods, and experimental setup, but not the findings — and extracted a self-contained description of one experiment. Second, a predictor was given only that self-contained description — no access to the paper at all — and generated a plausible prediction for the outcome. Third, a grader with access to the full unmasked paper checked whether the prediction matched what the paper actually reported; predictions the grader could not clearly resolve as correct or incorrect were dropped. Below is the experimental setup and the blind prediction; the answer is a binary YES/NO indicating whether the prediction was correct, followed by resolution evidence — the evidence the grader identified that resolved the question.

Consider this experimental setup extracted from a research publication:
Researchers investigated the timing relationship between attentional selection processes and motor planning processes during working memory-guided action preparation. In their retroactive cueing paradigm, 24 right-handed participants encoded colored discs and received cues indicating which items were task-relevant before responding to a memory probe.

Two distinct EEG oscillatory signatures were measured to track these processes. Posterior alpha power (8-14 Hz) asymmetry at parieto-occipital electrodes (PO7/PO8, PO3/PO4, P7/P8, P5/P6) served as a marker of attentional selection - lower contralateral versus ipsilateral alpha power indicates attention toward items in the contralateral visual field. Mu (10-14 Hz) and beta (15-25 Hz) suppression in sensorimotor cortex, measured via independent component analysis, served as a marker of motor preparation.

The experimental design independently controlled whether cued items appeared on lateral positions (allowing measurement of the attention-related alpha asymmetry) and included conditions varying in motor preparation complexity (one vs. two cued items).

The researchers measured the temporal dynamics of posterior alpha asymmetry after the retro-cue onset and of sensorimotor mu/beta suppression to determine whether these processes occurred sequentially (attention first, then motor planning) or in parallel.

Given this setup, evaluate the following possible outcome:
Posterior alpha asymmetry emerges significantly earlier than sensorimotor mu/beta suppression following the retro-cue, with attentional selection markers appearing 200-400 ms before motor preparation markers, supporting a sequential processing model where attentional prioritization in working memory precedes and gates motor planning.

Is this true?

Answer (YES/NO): NO